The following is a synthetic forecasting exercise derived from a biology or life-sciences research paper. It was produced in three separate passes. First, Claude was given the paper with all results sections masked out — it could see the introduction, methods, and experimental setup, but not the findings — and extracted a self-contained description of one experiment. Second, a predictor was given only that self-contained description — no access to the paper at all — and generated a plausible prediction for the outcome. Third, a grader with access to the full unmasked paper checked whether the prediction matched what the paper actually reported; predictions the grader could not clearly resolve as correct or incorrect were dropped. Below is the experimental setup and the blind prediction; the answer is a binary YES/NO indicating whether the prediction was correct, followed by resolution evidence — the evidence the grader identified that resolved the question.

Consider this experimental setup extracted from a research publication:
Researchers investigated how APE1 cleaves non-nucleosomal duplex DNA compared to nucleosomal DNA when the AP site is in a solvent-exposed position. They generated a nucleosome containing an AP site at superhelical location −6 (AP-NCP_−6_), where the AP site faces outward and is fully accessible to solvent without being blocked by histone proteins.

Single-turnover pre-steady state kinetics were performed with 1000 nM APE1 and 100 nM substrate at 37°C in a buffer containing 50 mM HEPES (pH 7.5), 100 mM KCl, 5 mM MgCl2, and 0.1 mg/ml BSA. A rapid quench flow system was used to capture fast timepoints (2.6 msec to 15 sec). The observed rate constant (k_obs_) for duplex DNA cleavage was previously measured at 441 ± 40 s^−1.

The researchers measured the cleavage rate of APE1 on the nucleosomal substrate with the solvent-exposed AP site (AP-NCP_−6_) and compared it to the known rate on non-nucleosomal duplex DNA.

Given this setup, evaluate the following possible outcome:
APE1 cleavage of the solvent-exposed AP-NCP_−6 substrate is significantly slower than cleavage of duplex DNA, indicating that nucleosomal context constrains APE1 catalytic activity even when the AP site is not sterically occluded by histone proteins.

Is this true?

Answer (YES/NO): NO